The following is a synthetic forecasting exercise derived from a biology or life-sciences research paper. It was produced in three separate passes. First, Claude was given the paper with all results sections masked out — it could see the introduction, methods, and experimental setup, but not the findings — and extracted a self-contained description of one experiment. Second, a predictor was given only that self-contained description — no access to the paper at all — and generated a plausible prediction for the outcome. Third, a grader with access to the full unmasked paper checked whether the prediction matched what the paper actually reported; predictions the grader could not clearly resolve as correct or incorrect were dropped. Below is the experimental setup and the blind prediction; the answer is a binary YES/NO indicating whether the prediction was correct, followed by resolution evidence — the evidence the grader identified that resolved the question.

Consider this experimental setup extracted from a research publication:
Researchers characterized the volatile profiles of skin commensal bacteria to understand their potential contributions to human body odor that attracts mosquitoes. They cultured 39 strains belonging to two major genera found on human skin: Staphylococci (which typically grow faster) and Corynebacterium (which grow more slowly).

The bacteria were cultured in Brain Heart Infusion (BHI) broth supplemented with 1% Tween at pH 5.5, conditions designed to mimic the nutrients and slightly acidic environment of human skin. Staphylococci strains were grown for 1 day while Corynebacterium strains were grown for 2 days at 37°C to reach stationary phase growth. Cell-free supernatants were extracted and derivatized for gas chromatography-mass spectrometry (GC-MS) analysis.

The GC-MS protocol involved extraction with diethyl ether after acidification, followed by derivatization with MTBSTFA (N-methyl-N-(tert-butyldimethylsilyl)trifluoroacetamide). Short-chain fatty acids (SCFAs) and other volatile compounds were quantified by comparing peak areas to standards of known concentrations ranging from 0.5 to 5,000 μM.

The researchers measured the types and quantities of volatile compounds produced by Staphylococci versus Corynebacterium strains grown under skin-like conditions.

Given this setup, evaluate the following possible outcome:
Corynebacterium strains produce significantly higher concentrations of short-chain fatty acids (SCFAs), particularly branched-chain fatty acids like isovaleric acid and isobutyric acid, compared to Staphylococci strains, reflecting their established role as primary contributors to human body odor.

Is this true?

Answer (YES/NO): NO